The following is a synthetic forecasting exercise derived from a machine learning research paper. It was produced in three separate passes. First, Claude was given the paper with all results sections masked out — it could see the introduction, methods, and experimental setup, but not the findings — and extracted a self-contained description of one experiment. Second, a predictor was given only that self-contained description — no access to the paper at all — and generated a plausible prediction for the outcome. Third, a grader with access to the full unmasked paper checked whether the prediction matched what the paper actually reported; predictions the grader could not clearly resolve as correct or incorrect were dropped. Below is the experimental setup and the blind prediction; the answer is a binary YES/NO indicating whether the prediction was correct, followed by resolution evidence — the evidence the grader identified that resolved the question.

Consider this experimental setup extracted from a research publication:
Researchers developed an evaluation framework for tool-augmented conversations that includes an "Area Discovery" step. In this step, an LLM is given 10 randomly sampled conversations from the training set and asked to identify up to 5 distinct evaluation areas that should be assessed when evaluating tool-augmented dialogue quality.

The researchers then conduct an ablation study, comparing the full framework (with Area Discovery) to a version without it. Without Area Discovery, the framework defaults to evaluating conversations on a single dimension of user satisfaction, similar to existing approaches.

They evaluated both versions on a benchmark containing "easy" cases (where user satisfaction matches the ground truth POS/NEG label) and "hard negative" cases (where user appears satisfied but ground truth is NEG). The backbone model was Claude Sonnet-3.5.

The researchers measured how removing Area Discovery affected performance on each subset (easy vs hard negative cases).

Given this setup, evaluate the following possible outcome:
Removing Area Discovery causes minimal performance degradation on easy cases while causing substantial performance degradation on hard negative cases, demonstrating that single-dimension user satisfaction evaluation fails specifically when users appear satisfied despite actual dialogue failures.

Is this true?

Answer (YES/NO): NO